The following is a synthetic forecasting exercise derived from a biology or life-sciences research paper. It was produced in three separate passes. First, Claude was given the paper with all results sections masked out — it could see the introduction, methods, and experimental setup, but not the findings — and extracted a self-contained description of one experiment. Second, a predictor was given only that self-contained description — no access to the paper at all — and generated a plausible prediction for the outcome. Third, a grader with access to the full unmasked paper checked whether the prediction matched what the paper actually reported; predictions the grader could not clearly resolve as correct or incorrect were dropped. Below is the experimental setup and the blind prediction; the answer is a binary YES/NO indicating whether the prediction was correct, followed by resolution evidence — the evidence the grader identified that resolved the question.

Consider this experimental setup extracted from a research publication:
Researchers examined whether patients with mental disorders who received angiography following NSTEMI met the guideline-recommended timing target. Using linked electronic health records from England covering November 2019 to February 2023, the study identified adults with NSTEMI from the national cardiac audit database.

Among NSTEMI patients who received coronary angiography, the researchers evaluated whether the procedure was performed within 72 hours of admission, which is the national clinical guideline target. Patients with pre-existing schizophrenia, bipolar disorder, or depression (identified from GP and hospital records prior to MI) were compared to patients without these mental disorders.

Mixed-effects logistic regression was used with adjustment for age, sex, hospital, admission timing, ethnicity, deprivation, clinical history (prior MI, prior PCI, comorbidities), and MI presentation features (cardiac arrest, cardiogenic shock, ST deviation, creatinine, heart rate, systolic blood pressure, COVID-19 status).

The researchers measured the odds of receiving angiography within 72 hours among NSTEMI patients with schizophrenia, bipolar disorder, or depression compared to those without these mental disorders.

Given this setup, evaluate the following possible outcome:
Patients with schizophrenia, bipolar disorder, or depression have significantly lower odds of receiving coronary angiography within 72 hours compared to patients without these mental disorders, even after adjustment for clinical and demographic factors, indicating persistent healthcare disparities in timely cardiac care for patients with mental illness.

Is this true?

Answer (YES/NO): NO